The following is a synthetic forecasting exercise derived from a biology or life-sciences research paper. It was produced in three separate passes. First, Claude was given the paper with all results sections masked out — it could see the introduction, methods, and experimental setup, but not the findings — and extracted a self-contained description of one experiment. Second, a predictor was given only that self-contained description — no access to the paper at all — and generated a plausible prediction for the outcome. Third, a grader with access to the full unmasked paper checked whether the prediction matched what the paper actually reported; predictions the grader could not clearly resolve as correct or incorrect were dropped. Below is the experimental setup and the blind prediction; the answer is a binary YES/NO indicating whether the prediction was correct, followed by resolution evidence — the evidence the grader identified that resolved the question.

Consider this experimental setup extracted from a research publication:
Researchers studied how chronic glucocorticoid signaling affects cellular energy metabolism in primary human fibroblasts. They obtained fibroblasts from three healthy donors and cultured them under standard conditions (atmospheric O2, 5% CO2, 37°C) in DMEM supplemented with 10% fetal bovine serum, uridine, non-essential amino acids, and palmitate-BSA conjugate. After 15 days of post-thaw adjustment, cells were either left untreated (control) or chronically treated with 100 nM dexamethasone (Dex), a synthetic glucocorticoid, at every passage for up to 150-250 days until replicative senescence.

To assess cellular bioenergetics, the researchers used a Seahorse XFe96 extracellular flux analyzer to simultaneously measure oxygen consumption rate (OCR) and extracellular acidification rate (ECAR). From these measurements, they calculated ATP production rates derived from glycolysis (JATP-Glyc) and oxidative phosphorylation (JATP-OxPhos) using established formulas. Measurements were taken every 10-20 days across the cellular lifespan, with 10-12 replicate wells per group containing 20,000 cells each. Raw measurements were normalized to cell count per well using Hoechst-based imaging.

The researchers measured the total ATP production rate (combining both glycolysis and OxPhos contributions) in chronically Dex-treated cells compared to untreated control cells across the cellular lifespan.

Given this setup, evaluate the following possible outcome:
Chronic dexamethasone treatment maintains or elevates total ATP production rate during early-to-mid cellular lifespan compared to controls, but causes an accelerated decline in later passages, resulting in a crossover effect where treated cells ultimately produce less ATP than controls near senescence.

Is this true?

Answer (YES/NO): NO